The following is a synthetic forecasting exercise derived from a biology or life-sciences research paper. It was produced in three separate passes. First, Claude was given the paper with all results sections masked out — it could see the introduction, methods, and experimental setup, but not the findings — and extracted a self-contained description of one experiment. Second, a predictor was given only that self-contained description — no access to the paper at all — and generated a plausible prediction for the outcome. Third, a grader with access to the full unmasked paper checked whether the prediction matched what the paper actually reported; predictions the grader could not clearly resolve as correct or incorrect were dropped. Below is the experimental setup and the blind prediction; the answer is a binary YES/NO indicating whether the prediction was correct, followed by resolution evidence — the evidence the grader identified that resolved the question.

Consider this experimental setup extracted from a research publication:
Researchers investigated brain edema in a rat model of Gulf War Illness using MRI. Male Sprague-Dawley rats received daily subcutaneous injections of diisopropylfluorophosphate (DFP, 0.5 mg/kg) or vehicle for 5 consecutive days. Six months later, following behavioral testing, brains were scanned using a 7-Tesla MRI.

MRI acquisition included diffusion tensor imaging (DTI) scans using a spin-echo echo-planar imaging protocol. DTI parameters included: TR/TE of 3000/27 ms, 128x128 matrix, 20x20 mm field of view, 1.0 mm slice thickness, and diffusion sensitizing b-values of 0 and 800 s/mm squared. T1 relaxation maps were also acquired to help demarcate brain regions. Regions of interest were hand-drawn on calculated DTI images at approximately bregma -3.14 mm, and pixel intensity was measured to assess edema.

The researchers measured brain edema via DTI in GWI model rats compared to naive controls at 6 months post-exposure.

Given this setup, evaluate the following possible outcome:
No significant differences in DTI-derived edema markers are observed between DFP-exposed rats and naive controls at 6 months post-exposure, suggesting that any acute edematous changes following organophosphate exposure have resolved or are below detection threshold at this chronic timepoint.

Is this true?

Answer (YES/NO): NO